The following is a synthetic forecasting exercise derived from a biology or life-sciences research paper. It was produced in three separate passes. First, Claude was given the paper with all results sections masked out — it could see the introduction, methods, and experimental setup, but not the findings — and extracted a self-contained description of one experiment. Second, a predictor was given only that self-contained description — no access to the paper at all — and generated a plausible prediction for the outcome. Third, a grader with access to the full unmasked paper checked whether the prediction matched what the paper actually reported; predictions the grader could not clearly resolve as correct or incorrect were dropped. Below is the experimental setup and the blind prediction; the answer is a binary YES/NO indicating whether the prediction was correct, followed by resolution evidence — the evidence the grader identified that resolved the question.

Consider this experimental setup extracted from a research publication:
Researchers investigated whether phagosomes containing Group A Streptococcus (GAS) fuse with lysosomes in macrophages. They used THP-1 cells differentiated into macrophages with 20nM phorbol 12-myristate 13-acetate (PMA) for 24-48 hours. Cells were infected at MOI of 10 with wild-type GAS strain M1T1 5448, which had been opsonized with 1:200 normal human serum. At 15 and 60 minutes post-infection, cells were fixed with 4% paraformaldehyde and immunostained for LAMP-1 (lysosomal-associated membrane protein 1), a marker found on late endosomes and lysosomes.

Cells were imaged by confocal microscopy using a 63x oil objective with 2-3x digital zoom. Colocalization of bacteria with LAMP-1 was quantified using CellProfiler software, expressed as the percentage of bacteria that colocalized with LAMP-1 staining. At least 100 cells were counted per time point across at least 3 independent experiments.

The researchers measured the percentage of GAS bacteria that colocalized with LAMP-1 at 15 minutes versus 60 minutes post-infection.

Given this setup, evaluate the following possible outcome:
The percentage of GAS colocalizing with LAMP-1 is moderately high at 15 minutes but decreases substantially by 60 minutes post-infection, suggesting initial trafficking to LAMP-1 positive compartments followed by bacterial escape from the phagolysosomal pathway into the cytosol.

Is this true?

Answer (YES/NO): NO